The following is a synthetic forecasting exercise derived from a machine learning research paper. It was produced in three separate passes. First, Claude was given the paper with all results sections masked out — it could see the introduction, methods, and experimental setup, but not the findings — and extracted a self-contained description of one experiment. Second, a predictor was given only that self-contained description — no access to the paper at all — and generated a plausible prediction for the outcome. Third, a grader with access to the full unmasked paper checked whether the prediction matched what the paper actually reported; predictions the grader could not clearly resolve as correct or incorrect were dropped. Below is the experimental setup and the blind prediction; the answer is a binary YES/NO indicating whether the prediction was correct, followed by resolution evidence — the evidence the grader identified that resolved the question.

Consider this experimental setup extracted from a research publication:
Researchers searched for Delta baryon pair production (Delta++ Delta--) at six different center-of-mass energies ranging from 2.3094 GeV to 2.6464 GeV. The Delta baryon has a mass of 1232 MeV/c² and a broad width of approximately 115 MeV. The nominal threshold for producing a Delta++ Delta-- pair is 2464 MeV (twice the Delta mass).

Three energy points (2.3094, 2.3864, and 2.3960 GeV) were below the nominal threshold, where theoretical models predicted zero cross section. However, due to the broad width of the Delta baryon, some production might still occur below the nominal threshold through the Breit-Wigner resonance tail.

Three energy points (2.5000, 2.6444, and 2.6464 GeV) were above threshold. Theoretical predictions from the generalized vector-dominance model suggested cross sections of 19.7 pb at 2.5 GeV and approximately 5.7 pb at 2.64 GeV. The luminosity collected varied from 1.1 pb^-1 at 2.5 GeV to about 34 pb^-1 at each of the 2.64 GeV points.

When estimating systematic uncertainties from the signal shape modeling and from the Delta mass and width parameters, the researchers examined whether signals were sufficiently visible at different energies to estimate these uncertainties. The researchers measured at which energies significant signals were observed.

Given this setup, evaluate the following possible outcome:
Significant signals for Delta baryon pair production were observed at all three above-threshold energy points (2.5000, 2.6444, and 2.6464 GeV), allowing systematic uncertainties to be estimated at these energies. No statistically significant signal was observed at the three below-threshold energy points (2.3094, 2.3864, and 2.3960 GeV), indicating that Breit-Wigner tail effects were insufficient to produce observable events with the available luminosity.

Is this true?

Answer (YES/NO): NO